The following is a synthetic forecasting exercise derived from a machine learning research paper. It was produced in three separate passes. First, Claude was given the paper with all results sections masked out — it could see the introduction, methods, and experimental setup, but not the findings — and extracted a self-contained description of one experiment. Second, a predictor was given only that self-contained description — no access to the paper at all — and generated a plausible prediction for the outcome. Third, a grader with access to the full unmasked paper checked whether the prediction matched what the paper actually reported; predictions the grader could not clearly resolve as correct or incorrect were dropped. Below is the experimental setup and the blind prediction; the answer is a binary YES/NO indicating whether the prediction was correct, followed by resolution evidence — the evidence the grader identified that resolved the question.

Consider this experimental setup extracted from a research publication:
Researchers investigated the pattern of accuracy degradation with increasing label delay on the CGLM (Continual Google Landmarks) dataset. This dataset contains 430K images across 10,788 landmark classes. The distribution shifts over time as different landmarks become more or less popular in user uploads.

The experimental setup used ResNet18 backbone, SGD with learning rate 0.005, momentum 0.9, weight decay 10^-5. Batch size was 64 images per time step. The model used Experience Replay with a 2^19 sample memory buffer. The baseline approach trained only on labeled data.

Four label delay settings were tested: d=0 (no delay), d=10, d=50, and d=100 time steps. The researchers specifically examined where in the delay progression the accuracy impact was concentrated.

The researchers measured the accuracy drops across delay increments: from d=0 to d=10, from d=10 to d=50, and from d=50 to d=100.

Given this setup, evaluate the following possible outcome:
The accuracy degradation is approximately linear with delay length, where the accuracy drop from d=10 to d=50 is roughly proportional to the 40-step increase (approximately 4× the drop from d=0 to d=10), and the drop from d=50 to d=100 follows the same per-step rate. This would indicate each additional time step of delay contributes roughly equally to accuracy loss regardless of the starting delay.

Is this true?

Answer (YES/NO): NO